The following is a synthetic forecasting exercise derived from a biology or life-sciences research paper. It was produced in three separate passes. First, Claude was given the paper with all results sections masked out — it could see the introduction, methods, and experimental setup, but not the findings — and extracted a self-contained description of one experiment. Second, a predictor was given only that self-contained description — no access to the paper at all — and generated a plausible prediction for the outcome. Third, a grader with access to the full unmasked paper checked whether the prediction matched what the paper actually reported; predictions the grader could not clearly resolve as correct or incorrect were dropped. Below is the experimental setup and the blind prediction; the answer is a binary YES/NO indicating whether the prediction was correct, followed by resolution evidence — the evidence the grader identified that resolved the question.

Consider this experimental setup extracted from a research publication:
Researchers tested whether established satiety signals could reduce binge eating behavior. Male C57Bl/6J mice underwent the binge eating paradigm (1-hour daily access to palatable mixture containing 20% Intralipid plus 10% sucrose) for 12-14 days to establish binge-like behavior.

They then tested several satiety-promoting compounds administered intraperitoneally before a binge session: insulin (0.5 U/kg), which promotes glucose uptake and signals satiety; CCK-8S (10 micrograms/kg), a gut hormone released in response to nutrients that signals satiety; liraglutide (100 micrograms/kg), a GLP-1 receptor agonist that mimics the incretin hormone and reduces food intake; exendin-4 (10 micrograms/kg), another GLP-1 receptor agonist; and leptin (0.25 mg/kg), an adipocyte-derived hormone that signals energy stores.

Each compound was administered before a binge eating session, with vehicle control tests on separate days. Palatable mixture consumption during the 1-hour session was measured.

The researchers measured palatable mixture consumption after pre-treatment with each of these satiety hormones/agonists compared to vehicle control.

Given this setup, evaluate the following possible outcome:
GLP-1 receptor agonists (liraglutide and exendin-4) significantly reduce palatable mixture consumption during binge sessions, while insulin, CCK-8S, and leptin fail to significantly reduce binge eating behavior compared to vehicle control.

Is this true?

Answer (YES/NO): NO